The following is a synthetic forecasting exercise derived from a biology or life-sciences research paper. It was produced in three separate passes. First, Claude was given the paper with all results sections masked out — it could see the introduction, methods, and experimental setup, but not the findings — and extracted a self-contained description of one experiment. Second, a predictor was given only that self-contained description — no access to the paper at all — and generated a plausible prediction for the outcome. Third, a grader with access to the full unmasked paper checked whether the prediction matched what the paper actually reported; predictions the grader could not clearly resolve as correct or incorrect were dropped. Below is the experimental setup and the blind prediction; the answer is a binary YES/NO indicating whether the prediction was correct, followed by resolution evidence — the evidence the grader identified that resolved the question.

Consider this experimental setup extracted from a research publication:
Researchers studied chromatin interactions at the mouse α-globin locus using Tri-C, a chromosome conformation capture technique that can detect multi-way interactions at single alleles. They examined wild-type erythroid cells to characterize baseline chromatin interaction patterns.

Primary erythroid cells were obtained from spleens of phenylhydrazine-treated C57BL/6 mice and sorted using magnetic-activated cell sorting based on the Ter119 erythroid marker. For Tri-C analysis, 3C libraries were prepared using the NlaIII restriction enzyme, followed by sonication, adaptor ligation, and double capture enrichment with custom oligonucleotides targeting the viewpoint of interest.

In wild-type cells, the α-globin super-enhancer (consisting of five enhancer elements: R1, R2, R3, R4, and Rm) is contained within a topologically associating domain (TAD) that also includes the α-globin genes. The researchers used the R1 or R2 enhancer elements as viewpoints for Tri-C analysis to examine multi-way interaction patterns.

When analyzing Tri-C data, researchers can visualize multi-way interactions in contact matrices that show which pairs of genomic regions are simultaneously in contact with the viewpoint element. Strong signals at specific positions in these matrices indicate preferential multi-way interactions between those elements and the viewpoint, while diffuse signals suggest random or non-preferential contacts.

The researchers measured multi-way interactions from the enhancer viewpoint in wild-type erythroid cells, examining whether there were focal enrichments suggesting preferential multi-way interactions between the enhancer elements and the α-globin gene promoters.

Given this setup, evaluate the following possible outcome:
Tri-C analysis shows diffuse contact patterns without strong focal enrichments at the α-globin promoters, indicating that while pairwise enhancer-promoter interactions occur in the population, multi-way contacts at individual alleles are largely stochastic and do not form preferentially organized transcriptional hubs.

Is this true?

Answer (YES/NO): NO